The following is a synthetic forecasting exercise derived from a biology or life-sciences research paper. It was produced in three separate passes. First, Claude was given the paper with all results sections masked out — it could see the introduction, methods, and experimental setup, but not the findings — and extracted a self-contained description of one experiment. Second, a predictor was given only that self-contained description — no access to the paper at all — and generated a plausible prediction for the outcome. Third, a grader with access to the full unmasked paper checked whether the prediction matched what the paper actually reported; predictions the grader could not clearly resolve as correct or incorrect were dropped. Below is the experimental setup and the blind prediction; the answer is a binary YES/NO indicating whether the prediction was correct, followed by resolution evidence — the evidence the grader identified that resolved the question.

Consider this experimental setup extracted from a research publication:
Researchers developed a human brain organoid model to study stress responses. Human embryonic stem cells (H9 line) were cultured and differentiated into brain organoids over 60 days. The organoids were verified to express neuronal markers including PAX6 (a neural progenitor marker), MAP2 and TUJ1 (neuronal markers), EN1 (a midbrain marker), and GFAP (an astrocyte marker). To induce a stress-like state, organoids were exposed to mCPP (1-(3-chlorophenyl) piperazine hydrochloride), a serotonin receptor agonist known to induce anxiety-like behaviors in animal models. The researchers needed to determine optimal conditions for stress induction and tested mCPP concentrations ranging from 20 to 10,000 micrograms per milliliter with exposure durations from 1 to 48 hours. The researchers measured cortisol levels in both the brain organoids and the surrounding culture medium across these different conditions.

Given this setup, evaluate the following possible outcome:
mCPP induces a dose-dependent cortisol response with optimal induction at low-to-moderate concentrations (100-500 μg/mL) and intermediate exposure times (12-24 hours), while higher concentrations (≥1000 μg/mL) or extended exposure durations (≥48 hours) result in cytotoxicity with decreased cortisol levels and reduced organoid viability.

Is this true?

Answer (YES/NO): NO